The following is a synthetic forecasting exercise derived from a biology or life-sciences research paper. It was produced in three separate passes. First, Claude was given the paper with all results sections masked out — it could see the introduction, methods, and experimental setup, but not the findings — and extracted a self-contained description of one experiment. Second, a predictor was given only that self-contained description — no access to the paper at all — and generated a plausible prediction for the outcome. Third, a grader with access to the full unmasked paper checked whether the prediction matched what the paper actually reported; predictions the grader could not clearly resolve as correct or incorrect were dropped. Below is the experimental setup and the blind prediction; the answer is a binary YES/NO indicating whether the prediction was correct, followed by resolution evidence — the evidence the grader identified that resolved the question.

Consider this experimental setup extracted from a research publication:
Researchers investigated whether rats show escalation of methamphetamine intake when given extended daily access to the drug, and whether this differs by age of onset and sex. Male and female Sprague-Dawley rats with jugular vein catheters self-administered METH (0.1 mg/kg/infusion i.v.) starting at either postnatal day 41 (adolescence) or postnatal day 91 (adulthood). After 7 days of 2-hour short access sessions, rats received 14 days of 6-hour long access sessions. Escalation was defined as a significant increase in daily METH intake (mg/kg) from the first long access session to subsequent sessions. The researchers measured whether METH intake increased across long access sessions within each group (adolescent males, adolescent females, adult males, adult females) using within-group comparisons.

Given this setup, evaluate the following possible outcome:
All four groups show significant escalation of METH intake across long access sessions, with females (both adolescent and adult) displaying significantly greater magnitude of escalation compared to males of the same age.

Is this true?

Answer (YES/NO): NO